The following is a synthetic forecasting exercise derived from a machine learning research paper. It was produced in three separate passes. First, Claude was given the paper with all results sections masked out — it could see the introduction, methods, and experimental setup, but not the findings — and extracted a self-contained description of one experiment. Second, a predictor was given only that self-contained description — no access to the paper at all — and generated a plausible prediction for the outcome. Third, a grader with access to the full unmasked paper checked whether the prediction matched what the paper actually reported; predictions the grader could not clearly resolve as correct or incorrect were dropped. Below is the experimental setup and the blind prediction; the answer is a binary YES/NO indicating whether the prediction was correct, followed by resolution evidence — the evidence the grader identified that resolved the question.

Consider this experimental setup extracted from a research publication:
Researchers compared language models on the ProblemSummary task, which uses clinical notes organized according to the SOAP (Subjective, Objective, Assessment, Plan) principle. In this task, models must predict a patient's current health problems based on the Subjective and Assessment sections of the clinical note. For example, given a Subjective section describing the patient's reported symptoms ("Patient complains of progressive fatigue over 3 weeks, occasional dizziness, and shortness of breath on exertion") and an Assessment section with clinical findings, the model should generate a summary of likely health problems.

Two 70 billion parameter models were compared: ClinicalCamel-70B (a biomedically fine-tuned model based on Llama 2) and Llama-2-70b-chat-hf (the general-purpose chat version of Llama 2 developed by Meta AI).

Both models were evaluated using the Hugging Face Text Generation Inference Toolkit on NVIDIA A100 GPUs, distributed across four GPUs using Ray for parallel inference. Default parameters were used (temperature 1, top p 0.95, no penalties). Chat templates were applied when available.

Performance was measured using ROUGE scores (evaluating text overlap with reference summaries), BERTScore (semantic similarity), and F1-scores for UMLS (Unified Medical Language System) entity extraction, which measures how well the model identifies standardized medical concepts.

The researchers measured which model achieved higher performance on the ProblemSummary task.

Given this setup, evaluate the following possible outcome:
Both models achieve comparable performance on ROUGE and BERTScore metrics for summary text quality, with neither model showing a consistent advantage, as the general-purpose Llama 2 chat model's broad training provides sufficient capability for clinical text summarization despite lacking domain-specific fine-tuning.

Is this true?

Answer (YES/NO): NO